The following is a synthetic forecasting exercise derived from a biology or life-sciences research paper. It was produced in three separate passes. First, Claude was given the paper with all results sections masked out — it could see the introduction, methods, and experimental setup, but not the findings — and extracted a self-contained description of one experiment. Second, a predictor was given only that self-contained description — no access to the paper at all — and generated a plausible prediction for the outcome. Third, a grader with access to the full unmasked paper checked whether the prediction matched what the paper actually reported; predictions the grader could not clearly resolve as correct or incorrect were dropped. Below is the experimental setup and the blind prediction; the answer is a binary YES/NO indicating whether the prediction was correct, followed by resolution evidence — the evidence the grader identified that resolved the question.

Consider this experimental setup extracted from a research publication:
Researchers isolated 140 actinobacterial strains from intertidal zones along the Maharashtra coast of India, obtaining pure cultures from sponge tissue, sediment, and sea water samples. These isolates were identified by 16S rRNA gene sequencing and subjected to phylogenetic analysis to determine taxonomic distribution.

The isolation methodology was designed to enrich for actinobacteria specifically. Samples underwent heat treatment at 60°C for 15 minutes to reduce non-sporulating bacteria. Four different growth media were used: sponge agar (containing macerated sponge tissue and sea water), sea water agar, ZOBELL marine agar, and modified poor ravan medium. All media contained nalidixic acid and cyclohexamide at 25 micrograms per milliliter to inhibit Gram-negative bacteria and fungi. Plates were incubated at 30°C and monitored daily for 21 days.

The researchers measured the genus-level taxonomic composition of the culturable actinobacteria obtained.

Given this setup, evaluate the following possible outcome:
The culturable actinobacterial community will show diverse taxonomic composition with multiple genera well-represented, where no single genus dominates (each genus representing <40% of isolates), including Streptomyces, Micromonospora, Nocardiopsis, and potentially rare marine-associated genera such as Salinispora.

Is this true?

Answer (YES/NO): NO